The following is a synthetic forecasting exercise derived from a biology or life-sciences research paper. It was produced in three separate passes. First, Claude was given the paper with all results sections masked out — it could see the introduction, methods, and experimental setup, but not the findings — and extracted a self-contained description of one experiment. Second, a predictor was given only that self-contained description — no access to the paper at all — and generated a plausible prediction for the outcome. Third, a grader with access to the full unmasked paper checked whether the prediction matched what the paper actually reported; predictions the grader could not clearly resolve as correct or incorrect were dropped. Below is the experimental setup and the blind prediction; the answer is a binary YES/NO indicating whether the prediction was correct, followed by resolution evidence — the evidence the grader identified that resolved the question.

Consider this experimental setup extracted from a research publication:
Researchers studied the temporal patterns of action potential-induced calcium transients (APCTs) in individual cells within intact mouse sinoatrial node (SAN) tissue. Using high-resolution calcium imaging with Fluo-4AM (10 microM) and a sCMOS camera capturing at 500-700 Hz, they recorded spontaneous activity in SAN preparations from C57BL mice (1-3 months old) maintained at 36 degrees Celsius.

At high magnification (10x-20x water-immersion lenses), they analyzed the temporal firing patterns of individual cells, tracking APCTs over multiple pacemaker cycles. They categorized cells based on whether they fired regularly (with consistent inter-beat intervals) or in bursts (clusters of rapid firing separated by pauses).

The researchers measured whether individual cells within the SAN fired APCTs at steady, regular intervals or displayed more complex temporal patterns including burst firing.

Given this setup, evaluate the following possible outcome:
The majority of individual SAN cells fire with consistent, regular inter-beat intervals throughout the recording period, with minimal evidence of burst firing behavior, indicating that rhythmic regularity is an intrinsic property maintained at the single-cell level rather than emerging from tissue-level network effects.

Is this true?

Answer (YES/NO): NO